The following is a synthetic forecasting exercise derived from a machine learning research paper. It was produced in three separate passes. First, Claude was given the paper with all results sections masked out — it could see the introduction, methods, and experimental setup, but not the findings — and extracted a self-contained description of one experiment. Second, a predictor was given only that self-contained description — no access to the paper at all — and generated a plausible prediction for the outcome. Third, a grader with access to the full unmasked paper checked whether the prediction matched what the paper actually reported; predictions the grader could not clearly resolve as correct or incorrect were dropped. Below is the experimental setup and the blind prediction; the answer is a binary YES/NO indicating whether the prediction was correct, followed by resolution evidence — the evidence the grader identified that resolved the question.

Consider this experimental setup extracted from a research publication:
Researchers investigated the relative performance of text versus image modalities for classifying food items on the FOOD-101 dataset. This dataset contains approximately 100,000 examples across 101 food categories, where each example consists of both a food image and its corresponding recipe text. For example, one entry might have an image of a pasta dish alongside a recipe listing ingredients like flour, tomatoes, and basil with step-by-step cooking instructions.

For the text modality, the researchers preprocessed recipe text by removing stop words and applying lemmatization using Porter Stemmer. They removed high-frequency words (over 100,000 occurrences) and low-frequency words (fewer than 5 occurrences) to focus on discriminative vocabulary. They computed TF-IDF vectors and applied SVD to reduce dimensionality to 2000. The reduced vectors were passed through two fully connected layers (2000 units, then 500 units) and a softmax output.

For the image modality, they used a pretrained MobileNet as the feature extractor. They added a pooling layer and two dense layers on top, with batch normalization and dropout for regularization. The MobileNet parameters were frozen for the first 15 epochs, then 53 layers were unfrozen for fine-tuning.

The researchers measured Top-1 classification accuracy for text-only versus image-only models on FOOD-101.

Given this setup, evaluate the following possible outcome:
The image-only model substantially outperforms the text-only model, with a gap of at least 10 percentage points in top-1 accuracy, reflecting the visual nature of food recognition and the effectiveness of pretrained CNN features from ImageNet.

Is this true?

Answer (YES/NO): NO